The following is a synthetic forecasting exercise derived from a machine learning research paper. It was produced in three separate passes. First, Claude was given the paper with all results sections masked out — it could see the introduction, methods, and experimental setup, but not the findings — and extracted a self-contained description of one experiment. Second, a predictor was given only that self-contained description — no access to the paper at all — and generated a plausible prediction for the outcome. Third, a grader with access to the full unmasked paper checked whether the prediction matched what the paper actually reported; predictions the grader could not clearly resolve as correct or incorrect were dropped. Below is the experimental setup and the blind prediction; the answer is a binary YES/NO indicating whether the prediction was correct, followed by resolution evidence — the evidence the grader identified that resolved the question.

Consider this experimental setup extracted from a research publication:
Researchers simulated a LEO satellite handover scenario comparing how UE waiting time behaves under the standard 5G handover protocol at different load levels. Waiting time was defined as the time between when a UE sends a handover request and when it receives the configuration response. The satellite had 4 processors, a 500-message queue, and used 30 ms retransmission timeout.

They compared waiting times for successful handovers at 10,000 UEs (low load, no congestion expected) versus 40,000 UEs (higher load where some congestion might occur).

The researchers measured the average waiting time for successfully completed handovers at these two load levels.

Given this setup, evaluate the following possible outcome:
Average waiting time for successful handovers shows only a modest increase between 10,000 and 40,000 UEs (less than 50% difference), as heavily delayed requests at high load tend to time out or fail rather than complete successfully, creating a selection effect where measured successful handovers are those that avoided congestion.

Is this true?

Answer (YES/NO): NO